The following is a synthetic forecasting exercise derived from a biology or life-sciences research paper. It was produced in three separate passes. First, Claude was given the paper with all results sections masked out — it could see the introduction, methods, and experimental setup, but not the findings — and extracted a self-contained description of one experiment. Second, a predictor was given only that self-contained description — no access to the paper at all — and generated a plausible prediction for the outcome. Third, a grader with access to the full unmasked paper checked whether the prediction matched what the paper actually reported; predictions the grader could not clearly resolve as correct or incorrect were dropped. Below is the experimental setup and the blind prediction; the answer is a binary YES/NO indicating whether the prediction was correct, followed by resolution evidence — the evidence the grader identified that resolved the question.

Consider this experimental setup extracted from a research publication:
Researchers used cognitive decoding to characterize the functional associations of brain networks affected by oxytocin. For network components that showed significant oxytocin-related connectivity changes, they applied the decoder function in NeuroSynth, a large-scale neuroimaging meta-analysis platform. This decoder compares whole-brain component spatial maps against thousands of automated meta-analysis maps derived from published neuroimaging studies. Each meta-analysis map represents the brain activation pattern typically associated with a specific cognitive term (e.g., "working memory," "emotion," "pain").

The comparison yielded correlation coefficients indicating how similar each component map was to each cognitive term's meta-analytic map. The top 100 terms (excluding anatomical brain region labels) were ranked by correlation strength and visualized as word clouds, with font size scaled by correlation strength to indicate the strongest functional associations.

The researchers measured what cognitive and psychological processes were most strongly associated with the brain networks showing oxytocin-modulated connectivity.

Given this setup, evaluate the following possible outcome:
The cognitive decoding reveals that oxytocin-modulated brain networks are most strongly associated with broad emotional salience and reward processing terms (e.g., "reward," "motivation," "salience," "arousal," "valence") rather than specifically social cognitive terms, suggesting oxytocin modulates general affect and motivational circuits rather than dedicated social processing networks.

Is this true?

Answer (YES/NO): NO